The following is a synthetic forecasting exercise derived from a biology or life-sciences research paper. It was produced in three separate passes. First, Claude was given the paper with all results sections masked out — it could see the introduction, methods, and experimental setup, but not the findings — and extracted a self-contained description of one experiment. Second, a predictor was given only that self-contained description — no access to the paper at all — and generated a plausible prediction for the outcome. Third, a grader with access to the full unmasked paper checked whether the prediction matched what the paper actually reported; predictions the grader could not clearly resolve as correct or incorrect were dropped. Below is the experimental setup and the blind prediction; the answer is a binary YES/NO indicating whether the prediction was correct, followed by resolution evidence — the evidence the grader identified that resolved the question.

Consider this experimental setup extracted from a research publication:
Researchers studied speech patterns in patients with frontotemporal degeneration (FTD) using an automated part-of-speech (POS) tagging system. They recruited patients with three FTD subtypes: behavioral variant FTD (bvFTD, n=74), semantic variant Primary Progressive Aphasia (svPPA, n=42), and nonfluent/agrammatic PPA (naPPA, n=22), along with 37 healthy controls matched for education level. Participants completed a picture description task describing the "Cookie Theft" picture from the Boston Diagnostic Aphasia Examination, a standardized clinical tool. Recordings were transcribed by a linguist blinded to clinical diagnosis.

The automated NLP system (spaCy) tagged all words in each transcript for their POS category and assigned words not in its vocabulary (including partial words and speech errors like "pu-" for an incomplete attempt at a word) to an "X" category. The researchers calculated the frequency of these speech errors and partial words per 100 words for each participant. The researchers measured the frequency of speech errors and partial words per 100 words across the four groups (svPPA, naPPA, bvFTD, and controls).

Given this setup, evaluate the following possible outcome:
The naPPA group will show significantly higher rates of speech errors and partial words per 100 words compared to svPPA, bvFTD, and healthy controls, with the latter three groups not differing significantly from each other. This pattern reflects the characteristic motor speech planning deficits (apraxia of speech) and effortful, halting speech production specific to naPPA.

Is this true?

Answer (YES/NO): NO